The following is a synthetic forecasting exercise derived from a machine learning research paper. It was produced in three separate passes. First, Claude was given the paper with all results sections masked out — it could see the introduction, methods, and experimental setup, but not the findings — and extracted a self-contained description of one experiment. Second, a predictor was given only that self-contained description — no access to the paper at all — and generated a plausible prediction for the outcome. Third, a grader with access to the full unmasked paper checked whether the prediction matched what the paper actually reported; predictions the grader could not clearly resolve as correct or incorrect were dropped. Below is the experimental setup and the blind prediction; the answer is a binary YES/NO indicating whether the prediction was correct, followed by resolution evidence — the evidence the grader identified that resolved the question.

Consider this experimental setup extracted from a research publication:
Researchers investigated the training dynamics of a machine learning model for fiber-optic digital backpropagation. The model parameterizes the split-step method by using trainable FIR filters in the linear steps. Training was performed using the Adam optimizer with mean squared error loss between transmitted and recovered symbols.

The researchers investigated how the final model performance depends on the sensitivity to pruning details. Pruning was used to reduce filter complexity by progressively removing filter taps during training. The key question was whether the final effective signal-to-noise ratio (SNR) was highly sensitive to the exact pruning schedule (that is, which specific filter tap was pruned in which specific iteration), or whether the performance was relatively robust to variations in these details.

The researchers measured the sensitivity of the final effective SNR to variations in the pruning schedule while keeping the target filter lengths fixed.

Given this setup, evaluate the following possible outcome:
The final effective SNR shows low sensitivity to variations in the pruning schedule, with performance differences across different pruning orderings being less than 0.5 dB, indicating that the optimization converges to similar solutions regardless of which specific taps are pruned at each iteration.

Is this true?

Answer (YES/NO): NO